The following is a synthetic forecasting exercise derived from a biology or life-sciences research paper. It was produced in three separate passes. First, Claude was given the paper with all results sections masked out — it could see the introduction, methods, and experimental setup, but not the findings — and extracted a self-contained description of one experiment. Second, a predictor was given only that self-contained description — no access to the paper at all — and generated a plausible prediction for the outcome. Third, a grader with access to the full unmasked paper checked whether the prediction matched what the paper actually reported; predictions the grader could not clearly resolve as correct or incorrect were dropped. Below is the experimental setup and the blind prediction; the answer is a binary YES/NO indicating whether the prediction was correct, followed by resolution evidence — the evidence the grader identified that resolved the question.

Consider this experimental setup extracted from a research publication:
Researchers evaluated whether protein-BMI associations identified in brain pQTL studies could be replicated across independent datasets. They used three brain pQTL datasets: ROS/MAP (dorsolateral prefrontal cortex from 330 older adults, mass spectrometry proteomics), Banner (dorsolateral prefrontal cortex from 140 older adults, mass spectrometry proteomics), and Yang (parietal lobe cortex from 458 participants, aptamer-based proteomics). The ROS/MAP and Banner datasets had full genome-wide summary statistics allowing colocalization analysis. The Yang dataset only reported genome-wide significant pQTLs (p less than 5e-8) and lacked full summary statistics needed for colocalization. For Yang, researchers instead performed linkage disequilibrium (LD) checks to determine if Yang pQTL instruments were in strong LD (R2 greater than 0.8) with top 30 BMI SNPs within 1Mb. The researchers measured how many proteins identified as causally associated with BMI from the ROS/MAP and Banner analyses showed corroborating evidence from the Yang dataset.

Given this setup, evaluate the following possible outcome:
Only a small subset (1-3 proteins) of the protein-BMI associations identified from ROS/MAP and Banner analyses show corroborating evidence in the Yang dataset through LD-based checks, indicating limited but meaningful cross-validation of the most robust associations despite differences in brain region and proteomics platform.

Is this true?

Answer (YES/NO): NO